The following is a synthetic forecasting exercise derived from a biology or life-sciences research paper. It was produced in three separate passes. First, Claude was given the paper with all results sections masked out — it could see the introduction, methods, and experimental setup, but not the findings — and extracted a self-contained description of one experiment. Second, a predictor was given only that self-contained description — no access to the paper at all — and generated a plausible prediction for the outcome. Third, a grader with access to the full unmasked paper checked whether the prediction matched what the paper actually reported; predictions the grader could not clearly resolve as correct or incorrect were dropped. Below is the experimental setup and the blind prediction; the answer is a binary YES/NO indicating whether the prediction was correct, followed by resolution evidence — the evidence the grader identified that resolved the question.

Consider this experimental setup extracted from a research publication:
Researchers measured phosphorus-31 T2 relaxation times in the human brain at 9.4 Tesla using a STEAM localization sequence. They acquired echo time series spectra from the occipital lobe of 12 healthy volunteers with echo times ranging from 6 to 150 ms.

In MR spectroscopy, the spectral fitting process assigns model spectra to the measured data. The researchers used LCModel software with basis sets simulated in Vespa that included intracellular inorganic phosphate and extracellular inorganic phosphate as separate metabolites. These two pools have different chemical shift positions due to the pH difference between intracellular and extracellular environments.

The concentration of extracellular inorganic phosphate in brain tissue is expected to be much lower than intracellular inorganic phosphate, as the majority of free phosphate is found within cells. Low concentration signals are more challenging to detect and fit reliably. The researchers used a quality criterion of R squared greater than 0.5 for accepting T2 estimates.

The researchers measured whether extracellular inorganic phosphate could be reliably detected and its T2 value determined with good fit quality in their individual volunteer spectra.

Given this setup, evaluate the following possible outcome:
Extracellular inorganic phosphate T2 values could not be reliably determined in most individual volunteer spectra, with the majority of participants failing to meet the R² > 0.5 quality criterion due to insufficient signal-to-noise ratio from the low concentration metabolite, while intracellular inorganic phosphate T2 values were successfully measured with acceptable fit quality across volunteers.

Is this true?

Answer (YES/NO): NO